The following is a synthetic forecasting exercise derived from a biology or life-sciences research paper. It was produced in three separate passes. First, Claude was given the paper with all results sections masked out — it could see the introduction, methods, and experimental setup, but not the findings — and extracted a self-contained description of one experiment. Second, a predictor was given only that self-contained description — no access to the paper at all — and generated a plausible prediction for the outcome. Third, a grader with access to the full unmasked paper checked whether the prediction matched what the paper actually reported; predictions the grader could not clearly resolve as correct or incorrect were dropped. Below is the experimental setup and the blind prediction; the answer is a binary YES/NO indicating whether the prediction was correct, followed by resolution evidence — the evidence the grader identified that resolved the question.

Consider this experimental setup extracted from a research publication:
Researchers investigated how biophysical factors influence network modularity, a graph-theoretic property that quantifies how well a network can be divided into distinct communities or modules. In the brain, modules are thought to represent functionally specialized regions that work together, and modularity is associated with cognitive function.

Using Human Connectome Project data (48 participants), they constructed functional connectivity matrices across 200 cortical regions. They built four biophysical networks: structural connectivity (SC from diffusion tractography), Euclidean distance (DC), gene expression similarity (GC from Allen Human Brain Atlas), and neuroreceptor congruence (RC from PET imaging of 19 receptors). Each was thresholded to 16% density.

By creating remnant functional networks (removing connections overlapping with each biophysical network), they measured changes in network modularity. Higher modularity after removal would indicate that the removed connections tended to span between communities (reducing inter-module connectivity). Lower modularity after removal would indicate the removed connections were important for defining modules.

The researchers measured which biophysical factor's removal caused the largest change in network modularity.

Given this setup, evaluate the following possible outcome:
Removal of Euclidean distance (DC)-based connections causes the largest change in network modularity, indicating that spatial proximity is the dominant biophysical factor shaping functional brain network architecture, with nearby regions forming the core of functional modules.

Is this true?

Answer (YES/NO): NO